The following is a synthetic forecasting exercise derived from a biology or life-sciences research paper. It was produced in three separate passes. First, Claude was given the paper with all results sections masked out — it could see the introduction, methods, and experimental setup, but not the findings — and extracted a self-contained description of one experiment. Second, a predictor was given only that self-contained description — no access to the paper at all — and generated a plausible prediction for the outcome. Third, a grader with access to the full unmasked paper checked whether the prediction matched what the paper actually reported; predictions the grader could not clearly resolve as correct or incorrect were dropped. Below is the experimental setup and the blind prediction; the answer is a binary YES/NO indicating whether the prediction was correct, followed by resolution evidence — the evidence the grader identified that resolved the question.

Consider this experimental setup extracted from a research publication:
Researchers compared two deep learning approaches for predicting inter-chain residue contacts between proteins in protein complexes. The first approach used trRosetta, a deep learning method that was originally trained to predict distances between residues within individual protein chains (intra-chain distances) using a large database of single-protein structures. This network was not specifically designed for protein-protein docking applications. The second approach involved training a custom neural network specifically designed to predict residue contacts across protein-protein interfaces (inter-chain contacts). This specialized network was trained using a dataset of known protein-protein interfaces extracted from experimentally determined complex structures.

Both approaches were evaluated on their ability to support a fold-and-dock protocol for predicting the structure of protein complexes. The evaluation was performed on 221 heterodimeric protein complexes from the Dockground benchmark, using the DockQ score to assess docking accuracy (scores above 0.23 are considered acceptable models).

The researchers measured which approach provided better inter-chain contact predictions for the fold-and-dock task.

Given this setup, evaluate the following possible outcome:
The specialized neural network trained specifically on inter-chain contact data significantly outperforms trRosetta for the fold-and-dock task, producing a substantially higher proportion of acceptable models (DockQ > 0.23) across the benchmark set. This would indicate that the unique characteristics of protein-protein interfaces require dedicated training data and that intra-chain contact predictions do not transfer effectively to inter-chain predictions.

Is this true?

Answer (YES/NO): NO